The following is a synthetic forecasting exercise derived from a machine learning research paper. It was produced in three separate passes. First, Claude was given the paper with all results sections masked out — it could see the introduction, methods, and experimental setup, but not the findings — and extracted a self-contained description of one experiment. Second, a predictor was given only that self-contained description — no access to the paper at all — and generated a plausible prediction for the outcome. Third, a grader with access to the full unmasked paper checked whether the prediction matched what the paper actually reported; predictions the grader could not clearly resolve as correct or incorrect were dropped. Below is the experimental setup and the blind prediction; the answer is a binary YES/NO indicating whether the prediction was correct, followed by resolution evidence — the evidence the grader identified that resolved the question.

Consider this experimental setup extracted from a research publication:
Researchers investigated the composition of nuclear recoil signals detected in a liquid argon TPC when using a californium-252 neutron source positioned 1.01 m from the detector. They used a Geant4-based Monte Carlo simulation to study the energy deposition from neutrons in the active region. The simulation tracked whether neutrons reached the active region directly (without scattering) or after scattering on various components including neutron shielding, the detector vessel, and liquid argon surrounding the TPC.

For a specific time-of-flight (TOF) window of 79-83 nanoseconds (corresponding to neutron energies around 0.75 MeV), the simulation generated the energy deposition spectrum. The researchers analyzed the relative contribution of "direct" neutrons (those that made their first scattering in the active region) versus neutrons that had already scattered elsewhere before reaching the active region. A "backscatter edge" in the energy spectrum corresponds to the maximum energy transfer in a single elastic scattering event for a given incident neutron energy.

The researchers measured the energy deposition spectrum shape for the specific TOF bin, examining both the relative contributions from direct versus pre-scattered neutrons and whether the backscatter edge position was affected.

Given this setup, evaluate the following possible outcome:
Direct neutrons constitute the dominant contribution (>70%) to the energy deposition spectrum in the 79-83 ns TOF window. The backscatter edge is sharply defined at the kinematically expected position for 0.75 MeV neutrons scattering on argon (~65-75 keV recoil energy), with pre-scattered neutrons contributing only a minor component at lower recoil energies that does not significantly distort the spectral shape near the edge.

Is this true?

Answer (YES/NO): NO